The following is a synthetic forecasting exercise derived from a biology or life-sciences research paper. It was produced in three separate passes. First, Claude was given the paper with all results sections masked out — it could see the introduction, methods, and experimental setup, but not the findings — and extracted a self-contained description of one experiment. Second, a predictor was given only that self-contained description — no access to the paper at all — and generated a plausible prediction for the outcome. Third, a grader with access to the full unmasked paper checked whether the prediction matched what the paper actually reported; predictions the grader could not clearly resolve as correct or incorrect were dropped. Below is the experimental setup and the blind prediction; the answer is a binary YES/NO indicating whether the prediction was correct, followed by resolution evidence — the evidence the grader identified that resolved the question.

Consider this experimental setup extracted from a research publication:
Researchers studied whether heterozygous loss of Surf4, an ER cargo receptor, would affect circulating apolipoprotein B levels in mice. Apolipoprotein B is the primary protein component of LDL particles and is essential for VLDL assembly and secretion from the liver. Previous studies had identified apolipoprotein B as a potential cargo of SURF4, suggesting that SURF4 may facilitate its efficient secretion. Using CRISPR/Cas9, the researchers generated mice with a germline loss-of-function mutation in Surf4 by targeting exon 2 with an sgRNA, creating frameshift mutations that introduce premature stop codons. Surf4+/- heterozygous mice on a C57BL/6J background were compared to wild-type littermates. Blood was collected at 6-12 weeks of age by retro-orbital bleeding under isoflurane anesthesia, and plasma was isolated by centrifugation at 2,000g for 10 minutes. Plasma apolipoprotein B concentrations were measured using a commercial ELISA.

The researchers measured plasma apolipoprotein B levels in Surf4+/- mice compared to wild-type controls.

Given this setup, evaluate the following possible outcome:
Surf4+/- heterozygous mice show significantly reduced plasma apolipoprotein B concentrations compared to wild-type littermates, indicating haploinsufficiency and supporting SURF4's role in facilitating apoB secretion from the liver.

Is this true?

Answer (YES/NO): NO